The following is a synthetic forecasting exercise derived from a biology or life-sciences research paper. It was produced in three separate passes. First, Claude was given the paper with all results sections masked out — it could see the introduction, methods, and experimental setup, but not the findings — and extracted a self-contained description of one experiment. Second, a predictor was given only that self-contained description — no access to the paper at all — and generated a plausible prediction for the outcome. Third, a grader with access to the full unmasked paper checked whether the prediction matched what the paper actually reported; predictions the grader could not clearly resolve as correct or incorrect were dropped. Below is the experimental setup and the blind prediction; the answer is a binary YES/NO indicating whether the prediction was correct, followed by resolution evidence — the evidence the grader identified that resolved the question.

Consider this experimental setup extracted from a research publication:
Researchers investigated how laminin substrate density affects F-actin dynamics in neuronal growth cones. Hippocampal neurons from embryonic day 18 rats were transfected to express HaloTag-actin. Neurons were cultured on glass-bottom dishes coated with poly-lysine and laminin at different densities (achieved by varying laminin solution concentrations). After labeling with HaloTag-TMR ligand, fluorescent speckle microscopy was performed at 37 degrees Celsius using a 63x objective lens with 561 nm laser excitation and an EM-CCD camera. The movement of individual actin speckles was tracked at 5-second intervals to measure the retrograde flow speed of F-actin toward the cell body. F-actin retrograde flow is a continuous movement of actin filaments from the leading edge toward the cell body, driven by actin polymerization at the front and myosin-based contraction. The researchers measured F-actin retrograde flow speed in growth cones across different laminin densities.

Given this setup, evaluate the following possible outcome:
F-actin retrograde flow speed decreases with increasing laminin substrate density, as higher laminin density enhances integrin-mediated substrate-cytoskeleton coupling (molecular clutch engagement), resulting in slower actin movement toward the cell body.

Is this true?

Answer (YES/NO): NO